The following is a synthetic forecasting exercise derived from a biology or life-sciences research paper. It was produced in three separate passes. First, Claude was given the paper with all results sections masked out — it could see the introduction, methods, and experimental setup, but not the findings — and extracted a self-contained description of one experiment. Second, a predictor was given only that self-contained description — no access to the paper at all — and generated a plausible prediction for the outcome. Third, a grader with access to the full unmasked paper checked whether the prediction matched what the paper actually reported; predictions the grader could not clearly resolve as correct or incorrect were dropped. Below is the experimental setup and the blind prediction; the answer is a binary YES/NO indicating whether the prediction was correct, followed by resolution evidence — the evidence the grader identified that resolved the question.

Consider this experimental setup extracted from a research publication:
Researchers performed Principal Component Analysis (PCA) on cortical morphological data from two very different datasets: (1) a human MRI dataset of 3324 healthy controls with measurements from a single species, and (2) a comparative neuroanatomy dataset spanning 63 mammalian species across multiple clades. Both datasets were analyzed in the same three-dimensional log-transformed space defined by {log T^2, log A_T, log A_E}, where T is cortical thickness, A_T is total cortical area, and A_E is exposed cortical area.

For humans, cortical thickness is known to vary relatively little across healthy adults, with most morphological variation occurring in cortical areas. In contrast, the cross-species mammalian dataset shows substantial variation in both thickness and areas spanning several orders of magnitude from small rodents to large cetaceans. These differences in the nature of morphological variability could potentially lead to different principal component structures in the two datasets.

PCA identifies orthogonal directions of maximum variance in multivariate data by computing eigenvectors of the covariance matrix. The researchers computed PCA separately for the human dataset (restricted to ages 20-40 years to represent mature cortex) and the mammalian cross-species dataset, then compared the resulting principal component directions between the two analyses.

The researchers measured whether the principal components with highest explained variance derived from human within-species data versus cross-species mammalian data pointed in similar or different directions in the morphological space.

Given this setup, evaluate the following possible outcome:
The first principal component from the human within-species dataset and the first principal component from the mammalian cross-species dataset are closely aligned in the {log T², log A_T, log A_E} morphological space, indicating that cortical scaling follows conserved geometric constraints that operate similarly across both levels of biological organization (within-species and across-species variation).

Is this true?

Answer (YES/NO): NO